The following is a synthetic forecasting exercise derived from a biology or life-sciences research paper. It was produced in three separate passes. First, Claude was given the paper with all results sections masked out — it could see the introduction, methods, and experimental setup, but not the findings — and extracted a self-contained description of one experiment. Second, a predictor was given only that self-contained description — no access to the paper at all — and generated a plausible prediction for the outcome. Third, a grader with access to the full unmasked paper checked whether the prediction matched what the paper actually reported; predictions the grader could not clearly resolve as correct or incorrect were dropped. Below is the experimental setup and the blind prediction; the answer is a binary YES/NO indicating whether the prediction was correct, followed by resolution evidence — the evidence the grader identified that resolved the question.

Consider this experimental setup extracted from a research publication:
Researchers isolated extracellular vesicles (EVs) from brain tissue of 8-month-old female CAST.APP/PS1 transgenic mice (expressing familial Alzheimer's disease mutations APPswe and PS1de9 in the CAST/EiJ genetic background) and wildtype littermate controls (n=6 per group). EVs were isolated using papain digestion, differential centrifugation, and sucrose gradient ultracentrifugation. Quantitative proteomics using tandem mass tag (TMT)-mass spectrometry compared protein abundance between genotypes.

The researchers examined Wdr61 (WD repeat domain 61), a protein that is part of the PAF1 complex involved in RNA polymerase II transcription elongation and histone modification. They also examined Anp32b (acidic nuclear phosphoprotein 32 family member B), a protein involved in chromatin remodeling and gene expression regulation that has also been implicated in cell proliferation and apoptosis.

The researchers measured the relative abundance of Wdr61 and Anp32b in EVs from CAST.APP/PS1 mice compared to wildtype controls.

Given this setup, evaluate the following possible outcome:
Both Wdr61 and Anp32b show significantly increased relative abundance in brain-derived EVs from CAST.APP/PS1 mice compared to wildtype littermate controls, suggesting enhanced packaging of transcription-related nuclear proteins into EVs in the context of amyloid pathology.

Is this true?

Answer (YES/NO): NO